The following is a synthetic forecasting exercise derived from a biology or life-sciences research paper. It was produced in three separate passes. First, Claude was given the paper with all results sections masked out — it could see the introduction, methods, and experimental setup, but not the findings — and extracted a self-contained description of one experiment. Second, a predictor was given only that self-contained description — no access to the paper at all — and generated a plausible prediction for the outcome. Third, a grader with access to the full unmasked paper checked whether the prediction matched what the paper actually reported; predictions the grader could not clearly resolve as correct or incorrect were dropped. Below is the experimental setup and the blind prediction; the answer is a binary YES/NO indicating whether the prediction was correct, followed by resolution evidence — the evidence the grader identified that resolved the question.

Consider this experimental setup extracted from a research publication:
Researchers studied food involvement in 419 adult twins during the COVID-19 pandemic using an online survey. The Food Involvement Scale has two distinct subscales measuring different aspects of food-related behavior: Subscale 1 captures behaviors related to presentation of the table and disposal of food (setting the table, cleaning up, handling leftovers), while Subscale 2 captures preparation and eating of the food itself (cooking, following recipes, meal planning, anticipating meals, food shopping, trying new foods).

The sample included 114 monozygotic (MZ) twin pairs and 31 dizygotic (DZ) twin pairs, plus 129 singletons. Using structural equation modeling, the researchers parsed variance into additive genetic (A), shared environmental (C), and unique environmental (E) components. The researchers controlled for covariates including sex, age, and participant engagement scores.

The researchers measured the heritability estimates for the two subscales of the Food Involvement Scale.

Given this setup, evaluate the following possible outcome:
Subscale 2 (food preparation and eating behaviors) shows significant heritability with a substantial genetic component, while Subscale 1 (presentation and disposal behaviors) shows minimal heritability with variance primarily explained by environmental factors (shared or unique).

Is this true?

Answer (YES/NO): YES